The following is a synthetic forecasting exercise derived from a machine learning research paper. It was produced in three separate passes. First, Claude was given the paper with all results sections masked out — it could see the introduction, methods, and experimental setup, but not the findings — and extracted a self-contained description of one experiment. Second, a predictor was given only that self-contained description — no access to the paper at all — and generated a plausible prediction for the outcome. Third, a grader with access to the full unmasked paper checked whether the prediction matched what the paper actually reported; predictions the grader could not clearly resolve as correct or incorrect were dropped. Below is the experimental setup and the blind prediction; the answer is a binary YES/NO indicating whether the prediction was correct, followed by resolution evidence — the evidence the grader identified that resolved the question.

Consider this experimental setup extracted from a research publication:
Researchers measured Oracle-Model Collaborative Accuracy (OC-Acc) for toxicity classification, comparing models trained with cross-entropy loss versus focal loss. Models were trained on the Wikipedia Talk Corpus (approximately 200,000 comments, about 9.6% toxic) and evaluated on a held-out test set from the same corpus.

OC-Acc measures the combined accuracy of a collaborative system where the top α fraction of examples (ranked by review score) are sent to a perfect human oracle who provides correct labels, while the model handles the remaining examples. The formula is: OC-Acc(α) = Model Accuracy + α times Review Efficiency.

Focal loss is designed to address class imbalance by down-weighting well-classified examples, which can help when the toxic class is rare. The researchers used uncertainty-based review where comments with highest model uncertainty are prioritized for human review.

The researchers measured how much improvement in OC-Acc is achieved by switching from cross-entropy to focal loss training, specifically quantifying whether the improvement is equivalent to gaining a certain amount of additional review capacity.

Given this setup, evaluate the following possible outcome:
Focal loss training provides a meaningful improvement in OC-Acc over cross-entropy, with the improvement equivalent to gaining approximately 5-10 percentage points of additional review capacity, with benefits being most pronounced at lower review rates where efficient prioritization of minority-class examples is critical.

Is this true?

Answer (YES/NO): YES